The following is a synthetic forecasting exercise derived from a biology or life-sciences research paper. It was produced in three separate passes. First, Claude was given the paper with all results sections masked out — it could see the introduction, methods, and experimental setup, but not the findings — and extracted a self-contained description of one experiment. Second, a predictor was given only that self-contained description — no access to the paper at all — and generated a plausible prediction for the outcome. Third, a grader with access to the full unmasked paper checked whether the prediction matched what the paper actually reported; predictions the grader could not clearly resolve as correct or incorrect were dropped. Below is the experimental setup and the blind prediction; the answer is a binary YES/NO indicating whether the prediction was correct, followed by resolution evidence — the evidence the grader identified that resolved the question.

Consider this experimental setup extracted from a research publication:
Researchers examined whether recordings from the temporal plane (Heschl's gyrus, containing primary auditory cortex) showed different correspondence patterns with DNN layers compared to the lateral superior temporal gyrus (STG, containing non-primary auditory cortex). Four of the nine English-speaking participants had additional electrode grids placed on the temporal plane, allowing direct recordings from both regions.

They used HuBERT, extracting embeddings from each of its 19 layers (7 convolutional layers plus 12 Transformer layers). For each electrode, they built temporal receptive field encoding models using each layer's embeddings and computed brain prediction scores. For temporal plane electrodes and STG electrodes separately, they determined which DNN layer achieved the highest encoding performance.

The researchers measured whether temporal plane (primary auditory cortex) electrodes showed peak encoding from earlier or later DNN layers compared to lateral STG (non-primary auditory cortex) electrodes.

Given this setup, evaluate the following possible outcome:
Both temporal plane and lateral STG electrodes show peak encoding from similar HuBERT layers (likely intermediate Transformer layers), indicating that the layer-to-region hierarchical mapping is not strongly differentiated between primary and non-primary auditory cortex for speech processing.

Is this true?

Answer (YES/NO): NO